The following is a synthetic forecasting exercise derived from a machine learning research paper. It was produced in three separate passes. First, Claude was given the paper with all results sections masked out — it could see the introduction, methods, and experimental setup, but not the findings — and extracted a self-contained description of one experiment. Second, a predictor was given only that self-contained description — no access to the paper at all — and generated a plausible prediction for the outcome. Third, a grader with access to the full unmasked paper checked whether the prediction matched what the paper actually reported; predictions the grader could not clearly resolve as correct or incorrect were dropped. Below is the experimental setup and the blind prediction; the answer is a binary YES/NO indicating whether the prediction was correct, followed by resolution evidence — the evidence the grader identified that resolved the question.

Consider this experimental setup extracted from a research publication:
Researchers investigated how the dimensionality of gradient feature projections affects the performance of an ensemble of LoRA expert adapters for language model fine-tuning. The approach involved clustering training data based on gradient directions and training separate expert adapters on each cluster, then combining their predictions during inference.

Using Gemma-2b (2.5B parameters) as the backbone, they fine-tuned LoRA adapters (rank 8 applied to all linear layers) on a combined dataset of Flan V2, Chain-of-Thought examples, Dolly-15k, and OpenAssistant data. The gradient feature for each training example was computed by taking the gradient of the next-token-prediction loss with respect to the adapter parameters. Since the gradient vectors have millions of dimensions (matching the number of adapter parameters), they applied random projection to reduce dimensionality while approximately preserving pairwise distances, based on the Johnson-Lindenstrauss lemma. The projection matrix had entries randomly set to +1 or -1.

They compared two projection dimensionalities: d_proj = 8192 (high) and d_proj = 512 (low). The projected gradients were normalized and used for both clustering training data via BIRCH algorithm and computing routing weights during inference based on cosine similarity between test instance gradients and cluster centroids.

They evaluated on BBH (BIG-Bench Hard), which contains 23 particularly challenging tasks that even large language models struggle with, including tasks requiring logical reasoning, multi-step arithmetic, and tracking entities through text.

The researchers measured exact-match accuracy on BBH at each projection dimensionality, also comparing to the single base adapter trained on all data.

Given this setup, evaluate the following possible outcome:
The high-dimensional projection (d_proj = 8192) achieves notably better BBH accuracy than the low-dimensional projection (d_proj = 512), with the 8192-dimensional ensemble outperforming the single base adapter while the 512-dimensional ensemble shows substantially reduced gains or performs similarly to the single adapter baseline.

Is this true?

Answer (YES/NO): NO